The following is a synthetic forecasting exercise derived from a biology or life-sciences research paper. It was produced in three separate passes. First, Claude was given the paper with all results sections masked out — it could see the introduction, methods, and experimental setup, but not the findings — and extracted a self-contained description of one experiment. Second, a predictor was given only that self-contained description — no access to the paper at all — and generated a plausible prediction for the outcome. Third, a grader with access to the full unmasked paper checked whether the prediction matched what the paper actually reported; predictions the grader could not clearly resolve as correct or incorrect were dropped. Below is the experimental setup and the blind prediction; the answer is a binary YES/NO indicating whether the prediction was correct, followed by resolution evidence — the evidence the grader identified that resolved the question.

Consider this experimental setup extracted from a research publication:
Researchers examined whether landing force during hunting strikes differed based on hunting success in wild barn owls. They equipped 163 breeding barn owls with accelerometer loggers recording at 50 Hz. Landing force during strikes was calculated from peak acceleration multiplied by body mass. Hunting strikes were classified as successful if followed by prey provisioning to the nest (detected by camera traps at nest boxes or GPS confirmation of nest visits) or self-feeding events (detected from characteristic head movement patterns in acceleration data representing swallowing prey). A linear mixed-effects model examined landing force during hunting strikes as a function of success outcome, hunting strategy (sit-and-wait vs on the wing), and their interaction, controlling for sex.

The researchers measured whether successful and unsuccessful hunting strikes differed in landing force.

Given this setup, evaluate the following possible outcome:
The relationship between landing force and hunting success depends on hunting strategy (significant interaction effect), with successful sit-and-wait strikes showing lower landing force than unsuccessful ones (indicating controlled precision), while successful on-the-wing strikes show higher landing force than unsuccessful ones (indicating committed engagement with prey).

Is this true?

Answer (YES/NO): NO